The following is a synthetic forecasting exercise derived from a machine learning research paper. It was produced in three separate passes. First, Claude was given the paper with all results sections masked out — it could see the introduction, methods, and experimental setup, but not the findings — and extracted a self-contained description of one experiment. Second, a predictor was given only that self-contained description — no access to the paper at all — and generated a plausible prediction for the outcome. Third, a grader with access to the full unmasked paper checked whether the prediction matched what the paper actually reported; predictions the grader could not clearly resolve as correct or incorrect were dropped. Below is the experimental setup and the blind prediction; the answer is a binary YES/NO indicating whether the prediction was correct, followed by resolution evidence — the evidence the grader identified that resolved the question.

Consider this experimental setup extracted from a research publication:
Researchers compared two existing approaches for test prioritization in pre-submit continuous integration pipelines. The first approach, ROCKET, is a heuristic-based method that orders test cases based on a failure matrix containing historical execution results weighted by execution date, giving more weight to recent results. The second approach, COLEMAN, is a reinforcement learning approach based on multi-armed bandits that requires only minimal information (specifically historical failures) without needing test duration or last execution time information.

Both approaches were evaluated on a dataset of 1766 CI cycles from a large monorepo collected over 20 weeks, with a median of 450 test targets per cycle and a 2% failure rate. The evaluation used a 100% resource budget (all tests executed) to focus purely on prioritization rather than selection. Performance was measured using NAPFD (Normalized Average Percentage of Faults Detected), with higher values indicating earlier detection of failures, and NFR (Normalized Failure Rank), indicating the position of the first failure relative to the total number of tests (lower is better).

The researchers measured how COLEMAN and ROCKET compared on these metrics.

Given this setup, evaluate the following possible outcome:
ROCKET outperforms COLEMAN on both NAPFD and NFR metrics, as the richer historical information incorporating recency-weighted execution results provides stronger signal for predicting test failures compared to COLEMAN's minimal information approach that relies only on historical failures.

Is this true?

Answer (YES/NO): NO